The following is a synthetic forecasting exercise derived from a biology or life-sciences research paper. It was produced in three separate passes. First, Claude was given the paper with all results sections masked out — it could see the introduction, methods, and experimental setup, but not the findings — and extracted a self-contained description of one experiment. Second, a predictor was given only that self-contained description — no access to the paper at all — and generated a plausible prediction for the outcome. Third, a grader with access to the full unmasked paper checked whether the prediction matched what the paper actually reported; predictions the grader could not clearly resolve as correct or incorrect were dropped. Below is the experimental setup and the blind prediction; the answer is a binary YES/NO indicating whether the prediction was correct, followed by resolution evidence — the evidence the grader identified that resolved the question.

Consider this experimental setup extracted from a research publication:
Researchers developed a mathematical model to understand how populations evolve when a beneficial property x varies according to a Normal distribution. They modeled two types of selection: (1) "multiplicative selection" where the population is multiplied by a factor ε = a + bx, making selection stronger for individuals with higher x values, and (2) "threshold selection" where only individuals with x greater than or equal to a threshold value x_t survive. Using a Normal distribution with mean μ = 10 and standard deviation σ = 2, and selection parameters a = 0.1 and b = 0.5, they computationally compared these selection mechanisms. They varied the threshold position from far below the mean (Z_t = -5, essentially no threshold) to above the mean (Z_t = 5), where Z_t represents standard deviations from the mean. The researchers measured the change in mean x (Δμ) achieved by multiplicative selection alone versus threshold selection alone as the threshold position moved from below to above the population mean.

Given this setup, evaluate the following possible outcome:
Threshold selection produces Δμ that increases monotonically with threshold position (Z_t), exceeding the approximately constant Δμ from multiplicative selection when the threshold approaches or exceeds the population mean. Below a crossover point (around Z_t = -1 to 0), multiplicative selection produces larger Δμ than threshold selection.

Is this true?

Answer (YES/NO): YES